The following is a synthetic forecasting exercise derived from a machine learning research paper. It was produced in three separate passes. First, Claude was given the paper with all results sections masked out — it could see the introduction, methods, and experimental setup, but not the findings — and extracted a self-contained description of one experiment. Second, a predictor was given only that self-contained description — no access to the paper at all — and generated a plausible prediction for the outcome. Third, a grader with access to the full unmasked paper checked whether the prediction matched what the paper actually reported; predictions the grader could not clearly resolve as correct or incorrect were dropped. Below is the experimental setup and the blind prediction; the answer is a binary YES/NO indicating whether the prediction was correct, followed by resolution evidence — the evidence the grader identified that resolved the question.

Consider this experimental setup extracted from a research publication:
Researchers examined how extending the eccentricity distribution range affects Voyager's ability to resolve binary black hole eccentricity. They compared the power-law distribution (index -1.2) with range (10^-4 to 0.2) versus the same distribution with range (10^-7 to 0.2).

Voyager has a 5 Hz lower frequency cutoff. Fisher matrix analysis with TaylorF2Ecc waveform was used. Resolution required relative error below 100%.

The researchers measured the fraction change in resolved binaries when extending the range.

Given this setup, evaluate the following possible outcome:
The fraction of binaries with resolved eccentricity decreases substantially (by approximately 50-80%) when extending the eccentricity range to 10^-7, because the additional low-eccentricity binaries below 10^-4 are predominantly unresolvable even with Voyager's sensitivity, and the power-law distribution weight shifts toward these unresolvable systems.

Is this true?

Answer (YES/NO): YES